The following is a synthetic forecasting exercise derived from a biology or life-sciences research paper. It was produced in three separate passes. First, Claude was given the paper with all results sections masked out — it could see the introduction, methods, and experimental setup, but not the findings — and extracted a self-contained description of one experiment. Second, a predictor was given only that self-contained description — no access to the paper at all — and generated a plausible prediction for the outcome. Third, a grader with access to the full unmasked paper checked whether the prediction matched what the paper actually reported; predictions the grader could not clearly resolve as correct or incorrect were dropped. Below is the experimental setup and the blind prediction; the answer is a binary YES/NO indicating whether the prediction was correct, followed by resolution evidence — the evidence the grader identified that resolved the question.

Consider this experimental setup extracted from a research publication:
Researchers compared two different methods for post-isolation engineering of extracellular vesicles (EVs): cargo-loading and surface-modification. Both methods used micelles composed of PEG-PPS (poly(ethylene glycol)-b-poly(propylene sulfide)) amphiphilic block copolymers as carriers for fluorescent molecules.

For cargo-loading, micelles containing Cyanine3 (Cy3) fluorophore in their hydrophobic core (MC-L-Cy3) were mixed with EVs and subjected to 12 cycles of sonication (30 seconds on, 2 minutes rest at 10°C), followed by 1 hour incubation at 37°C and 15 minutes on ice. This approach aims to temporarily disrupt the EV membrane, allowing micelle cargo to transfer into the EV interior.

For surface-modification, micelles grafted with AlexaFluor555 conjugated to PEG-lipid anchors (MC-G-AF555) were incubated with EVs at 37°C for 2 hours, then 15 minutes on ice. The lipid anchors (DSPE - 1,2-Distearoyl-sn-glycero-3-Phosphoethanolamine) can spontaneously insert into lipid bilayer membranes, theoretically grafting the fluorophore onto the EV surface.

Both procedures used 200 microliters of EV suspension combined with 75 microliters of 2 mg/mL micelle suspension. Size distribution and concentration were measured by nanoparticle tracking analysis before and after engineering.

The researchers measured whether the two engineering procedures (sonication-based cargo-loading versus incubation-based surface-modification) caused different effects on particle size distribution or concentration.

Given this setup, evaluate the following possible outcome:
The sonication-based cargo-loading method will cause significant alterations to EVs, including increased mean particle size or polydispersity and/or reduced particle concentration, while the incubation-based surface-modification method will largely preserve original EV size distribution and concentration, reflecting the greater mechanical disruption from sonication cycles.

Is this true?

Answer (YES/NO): NO